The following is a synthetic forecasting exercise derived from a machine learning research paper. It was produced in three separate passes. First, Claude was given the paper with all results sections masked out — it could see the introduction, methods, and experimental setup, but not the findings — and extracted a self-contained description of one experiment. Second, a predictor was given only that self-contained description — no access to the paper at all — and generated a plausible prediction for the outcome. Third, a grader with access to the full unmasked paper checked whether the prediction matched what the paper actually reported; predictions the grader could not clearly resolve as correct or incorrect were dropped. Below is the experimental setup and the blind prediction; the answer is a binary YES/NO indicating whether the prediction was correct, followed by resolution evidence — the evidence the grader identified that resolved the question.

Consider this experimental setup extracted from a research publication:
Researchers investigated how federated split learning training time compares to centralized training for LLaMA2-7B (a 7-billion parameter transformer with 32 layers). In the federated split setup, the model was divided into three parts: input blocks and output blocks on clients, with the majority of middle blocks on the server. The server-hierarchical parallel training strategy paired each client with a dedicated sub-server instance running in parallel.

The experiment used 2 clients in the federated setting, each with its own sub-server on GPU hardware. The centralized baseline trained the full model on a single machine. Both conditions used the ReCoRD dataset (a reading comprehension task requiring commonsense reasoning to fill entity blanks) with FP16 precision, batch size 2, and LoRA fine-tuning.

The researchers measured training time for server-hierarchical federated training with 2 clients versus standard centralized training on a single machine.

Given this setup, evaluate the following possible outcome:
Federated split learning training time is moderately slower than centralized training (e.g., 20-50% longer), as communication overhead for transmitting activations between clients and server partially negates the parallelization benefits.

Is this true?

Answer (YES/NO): NO